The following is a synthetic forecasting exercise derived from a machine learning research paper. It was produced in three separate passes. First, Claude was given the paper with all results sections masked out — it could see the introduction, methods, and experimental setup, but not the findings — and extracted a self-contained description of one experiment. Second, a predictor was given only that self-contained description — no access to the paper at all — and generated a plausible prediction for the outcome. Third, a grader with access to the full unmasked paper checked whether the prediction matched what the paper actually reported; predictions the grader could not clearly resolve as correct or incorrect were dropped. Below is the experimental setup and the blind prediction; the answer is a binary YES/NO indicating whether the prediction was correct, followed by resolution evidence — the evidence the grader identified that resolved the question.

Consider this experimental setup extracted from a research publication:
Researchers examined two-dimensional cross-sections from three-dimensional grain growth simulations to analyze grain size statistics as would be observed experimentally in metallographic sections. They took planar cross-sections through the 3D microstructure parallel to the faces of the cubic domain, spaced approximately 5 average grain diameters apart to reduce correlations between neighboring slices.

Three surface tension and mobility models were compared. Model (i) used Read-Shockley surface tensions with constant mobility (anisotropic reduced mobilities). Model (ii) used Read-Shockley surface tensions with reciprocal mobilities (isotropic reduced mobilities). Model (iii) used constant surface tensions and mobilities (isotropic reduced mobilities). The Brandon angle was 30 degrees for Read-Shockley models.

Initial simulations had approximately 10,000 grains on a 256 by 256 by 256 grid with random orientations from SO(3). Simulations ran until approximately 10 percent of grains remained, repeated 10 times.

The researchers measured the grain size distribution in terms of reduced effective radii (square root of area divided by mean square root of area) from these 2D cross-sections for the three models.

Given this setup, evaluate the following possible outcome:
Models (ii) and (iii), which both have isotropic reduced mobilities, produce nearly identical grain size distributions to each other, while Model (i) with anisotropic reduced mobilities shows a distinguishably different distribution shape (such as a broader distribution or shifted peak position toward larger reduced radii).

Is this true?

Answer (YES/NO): NO